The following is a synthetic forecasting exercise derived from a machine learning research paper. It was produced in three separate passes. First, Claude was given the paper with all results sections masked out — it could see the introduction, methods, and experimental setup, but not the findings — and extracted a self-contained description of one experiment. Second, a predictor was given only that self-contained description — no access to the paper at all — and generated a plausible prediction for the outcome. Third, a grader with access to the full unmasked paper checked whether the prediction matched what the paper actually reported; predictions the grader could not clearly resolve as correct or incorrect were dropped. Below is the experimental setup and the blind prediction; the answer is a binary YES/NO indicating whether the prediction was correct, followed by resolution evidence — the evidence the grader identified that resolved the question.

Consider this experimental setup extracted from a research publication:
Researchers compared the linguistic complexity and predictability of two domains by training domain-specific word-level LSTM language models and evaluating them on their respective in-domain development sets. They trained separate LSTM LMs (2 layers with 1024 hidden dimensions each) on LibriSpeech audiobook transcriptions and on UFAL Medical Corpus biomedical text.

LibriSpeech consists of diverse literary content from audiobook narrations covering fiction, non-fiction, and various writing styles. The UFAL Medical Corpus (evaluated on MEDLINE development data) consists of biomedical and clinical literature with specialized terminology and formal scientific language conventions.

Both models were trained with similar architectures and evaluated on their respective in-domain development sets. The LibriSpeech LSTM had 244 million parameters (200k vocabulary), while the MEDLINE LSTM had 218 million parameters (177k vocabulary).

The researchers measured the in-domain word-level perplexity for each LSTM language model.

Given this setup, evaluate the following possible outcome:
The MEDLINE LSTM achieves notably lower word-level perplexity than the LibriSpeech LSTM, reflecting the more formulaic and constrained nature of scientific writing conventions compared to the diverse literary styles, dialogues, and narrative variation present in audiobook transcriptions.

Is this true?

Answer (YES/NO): NO